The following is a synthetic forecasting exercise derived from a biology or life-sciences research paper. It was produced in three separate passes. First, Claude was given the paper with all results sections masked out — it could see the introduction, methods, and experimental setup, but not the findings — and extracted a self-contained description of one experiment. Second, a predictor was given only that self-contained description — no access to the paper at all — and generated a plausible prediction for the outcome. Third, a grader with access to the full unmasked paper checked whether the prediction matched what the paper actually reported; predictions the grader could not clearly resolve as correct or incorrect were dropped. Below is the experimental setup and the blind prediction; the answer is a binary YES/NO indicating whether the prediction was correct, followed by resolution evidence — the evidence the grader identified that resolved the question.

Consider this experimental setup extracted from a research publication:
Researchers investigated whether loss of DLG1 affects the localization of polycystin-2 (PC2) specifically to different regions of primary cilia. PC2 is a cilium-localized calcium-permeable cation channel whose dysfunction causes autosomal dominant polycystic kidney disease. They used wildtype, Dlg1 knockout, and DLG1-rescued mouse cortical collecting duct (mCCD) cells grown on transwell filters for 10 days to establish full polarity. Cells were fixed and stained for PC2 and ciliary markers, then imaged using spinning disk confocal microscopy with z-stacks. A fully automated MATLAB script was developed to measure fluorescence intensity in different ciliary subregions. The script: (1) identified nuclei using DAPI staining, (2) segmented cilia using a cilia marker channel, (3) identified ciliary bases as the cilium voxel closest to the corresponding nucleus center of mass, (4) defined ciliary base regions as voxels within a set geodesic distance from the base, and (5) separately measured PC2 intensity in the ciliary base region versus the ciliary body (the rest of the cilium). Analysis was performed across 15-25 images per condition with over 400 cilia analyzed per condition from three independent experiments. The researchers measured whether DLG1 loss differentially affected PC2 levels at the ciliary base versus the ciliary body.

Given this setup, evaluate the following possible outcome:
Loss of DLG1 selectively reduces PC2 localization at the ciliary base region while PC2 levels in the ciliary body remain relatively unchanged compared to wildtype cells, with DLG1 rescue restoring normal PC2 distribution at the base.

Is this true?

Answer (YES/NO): NO